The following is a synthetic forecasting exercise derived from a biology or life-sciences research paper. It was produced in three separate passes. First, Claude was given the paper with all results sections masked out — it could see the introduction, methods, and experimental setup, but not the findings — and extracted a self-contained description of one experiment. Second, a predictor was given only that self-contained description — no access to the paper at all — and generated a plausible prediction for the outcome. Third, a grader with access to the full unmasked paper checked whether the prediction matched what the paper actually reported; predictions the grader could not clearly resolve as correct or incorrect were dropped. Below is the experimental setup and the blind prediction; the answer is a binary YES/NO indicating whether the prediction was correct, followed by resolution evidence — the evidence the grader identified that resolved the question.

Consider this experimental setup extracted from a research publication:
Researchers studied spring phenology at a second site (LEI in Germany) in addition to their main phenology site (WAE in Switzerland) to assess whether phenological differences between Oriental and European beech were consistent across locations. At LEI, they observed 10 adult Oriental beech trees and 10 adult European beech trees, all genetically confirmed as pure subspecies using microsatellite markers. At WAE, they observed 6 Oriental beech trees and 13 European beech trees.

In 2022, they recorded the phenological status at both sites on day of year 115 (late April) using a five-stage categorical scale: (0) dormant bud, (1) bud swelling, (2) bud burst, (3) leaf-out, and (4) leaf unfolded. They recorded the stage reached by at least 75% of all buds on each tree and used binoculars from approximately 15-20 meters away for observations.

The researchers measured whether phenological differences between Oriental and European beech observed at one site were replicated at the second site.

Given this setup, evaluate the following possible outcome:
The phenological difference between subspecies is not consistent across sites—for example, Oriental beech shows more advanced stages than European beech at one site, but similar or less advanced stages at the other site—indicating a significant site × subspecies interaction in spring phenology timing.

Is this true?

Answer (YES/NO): NO